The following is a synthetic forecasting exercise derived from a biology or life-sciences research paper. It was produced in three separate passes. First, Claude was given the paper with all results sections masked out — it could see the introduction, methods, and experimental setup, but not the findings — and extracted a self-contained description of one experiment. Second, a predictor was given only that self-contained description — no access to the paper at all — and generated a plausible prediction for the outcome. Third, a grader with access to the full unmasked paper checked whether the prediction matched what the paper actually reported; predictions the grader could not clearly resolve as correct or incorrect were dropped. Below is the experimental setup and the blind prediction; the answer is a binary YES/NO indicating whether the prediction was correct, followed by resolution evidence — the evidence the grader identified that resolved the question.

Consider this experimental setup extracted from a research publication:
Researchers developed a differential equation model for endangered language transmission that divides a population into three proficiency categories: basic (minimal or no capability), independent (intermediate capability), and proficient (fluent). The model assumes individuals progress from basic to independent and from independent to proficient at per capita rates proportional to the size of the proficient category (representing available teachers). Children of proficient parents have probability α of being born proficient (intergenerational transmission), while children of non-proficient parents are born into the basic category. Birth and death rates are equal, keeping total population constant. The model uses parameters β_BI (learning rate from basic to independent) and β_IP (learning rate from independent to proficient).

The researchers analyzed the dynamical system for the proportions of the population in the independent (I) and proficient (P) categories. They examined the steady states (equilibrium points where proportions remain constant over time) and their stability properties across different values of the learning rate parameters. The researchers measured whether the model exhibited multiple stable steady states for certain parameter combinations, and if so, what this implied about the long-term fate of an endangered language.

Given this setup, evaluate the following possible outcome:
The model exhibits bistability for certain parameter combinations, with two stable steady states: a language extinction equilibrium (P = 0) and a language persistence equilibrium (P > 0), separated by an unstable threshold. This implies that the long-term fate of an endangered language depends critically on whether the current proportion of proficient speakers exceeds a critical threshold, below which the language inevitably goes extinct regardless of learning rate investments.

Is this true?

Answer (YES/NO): NO